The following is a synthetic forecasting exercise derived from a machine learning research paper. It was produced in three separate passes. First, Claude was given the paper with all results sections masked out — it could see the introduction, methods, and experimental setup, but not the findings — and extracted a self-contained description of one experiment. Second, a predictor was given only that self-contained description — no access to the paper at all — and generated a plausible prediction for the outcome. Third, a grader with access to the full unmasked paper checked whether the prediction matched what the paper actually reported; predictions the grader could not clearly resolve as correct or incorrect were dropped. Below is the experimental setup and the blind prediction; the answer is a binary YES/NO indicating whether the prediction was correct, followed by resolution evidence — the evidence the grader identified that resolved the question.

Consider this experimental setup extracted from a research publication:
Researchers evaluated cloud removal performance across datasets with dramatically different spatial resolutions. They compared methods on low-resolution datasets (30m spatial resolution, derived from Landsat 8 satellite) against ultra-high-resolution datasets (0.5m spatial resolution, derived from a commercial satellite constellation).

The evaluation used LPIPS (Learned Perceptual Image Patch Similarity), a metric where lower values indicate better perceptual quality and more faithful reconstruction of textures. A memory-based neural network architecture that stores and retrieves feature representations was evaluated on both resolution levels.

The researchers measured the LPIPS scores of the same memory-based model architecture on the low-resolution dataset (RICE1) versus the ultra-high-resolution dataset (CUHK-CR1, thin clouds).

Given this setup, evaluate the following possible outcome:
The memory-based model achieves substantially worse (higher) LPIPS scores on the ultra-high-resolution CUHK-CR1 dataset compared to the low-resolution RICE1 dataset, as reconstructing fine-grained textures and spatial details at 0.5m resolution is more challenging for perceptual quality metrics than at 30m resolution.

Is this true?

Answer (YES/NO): YES